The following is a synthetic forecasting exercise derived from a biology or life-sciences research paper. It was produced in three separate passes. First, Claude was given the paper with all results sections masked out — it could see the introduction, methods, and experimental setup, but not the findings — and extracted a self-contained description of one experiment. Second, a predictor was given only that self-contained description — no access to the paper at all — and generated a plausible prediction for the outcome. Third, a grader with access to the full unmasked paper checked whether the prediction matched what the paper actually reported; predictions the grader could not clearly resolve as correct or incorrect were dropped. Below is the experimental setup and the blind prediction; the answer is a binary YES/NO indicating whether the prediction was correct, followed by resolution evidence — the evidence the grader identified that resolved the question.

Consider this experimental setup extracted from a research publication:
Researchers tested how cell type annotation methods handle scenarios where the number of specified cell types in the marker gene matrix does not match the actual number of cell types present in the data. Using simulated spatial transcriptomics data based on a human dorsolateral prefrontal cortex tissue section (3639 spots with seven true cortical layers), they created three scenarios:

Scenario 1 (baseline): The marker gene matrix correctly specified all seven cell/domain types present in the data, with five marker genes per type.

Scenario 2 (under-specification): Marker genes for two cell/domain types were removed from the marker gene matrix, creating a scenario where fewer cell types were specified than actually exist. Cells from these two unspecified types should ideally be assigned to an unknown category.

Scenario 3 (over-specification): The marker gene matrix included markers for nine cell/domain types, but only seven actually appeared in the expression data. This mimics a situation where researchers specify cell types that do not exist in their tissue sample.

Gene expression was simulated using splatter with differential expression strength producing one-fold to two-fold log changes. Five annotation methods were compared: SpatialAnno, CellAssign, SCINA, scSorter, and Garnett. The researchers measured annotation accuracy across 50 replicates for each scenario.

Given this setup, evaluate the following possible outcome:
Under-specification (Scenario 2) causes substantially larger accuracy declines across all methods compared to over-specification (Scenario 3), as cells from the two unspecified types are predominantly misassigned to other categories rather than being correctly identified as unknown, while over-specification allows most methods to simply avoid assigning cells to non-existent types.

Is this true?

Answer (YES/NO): NO